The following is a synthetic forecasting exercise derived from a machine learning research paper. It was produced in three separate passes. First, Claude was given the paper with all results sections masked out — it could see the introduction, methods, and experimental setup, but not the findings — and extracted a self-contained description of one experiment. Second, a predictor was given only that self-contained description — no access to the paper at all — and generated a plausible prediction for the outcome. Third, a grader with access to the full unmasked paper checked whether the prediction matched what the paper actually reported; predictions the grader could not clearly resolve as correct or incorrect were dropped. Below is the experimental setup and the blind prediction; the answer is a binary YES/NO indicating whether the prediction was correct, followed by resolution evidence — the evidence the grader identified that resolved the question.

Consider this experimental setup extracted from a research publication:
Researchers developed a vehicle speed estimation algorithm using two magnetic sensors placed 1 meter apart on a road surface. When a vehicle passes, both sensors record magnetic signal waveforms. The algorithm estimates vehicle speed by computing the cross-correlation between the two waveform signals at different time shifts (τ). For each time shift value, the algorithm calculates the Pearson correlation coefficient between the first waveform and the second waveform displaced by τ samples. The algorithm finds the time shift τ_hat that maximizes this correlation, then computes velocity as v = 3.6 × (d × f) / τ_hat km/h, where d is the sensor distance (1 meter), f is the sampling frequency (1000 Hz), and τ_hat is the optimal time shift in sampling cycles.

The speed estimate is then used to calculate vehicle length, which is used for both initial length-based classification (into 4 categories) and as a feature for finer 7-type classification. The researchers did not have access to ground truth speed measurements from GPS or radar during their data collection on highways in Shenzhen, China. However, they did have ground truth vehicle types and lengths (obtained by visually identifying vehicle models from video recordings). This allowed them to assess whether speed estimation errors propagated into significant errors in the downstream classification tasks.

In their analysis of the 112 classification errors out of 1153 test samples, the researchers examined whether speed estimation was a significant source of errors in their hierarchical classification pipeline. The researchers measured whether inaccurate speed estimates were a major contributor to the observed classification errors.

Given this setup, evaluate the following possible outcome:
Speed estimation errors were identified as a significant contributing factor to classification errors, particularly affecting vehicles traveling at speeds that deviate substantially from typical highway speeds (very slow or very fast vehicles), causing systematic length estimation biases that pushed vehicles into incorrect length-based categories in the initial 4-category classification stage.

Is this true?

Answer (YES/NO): NO